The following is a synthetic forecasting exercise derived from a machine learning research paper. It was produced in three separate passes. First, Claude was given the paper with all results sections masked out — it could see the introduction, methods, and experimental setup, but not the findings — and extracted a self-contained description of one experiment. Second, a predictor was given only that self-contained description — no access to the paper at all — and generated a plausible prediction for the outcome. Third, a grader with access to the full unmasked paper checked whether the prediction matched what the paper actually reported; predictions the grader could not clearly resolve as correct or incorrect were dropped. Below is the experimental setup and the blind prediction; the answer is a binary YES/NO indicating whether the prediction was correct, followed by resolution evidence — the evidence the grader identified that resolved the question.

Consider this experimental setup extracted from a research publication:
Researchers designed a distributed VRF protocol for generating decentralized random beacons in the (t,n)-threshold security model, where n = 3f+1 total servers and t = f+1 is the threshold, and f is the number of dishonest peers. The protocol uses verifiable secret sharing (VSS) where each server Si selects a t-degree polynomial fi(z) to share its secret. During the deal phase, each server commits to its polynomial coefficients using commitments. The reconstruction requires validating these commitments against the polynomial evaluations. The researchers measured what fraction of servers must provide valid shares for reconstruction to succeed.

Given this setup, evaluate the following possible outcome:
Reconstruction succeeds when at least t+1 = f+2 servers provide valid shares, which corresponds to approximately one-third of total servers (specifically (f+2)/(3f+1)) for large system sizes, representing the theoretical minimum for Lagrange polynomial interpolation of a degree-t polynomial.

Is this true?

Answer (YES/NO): YES